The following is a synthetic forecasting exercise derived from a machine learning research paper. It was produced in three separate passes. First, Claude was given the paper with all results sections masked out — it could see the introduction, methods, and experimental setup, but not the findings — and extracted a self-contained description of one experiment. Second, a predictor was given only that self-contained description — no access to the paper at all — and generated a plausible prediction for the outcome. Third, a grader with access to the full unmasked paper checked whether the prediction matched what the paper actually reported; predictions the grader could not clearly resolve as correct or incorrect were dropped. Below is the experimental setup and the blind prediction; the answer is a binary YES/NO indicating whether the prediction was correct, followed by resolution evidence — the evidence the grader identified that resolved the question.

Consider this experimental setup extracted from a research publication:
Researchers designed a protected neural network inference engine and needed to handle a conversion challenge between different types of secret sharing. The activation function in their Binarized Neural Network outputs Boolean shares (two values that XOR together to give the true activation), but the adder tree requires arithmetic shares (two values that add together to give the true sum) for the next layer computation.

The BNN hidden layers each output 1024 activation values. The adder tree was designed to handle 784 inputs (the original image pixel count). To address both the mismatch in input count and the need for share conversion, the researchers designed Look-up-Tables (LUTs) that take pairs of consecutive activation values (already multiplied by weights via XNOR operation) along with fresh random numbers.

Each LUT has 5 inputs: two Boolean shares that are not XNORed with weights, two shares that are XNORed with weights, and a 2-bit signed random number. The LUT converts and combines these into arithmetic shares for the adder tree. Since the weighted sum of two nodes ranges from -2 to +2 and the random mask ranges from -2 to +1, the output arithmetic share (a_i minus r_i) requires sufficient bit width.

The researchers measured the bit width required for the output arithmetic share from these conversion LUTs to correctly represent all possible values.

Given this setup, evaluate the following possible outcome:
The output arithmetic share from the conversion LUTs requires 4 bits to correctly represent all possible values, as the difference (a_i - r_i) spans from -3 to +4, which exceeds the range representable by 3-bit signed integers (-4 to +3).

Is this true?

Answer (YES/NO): YES